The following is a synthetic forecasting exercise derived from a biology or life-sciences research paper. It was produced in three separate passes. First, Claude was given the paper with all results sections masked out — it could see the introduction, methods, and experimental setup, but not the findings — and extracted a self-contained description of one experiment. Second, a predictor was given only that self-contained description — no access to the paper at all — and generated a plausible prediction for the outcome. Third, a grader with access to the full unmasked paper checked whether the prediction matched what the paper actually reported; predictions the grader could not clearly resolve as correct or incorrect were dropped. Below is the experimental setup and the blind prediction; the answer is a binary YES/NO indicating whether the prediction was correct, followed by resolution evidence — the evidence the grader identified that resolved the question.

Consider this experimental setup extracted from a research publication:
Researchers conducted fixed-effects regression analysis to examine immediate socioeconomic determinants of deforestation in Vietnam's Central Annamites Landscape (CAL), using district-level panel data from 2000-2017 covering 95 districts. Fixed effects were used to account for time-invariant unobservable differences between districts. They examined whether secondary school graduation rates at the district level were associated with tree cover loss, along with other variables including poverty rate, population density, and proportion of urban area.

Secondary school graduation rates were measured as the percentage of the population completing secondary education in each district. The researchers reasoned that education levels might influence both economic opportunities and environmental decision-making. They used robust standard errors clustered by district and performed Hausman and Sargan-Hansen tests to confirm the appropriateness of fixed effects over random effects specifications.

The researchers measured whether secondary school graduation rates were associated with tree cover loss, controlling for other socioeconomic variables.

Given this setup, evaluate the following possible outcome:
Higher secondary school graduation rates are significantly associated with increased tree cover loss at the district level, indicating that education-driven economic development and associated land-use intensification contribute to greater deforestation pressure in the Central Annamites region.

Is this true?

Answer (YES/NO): NO